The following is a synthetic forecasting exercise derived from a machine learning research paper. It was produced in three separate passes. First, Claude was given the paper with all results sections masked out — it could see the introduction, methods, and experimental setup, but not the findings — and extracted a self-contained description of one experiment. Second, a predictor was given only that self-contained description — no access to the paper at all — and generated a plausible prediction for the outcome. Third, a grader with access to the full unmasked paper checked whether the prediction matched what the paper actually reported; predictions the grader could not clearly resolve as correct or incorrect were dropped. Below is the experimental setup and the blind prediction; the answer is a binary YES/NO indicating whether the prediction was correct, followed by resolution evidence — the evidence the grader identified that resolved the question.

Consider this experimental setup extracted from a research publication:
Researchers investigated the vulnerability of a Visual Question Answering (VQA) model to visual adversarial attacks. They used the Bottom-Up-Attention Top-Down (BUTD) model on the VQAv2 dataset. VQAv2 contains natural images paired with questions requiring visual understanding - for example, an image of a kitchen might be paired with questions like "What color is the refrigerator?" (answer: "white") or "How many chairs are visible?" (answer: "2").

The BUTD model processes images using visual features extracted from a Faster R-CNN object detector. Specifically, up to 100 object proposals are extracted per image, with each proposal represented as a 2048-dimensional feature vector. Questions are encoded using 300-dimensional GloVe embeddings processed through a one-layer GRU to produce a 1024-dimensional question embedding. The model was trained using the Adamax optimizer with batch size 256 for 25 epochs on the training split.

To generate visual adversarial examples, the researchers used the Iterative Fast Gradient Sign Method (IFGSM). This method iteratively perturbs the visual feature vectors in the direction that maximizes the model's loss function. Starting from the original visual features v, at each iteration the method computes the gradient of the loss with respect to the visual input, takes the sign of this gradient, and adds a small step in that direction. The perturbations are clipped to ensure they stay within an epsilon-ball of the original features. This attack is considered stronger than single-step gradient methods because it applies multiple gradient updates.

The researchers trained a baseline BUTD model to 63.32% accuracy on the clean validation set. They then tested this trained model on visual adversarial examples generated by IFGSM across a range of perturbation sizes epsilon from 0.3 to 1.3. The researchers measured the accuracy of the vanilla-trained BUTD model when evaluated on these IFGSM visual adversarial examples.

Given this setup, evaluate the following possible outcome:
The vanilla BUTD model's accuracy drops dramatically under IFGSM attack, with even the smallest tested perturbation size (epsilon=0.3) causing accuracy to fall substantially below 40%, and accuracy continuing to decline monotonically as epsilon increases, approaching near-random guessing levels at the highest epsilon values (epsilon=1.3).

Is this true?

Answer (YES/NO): NO